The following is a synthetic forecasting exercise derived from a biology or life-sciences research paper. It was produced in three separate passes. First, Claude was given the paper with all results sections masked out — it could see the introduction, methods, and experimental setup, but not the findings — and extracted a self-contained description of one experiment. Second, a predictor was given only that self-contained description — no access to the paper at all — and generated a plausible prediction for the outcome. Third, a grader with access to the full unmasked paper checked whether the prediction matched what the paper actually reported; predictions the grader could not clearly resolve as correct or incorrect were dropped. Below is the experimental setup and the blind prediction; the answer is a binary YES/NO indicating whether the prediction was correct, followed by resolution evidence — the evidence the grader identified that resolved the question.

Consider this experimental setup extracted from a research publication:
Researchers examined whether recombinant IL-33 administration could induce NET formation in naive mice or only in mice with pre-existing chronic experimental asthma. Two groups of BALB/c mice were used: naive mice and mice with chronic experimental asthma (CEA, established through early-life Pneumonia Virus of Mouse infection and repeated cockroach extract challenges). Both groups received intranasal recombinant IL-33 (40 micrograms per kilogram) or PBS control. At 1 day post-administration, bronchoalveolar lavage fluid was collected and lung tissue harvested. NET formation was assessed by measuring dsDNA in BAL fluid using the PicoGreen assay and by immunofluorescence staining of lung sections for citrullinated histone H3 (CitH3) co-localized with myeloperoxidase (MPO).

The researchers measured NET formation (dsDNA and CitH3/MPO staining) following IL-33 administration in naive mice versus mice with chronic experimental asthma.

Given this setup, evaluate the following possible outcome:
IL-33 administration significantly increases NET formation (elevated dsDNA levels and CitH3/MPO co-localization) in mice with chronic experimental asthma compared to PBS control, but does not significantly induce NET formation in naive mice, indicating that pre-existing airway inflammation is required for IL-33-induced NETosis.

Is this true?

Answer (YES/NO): YES